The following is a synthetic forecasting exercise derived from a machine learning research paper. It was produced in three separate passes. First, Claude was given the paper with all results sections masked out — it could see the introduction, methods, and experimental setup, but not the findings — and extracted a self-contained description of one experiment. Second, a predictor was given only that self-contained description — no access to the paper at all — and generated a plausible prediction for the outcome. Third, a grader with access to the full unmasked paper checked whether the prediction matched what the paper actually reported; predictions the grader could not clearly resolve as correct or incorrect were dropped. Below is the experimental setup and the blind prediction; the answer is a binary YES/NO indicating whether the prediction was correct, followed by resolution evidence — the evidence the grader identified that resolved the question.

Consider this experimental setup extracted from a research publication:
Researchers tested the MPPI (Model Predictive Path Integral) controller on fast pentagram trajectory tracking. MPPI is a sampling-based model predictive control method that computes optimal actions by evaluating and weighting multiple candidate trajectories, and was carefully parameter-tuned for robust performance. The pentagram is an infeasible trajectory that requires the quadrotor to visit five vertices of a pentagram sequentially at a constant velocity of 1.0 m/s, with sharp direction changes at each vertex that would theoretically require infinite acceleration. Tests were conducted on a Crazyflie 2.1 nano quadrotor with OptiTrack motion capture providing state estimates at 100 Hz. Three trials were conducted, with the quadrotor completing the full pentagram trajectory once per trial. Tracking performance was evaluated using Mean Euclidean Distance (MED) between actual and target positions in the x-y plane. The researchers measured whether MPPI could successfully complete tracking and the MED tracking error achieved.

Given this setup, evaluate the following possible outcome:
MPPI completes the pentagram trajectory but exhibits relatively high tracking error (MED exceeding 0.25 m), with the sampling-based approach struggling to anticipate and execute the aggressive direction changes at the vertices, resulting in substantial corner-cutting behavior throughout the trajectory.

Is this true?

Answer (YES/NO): NO